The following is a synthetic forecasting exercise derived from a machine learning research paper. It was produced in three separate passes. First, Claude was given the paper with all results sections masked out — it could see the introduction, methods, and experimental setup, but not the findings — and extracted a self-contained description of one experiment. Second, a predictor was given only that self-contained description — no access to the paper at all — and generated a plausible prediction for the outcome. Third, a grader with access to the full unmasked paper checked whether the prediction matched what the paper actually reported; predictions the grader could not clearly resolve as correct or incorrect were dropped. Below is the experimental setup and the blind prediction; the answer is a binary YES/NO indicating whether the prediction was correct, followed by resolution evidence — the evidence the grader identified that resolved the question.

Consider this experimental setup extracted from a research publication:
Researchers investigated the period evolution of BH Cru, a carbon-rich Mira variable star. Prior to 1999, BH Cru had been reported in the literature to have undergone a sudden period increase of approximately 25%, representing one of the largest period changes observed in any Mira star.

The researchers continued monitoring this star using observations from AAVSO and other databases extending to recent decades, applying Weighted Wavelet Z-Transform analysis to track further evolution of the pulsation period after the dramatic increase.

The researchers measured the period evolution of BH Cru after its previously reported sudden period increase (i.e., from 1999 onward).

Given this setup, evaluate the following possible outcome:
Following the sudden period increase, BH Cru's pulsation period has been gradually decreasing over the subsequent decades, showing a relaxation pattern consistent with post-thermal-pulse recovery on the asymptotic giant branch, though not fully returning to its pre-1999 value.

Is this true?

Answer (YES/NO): YES